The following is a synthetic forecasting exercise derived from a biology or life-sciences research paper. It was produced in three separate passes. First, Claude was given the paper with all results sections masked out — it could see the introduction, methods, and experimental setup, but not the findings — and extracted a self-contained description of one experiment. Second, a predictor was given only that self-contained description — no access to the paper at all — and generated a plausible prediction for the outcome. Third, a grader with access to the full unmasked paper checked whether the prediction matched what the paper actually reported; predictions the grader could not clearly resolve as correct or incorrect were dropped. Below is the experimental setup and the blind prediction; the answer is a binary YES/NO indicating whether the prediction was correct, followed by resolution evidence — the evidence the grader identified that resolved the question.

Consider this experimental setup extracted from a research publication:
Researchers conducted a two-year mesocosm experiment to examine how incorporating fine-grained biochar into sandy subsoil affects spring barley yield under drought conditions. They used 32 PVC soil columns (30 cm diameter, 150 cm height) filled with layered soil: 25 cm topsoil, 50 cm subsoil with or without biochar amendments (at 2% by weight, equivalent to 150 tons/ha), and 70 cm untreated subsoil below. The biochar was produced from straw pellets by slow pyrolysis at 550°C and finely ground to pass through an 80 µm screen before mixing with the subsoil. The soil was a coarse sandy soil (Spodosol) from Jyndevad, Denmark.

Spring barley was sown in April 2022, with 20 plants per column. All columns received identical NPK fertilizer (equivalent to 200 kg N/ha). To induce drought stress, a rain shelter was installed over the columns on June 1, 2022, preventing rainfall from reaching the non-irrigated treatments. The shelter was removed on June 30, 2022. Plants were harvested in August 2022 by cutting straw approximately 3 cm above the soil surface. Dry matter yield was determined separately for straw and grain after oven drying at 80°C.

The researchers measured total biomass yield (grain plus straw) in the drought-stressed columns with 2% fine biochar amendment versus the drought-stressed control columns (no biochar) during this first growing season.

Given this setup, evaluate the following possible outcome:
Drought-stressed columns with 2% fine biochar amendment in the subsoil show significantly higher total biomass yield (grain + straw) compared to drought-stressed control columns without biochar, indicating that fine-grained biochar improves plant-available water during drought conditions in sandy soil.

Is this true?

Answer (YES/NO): NO